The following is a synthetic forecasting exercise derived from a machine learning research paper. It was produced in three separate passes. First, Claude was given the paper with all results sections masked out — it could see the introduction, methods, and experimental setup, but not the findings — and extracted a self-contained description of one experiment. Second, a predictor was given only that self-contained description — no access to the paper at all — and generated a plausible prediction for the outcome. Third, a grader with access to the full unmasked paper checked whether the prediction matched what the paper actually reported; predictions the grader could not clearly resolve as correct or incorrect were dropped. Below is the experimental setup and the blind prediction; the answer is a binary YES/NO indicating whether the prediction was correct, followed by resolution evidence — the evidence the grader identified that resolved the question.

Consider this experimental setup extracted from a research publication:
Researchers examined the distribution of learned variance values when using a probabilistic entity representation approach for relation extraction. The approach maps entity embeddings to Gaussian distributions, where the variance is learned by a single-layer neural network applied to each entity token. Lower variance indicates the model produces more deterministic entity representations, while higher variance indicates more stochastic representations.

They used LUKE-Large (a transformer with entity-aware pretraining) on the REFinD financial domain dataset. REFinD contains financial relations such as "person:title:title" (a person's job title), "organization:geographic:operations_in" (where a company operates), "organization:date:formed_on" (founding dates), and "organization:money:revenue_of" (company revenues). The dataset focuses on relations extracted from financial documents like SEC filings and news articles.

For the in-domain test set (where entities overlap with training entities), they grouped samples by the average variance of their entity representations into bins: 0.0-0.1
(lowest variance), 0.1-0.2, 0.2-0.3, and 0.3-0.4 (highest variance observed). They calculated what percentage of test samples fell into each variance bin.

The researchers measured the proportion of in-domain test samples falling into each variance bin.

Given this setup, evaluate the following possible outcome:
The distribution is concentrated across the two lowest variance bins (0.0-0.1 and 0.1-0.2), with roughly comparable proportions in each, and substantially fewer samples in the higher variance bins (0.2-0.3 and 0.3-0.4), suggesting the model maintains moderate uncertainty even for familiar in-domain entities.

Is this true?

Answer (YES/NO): NO